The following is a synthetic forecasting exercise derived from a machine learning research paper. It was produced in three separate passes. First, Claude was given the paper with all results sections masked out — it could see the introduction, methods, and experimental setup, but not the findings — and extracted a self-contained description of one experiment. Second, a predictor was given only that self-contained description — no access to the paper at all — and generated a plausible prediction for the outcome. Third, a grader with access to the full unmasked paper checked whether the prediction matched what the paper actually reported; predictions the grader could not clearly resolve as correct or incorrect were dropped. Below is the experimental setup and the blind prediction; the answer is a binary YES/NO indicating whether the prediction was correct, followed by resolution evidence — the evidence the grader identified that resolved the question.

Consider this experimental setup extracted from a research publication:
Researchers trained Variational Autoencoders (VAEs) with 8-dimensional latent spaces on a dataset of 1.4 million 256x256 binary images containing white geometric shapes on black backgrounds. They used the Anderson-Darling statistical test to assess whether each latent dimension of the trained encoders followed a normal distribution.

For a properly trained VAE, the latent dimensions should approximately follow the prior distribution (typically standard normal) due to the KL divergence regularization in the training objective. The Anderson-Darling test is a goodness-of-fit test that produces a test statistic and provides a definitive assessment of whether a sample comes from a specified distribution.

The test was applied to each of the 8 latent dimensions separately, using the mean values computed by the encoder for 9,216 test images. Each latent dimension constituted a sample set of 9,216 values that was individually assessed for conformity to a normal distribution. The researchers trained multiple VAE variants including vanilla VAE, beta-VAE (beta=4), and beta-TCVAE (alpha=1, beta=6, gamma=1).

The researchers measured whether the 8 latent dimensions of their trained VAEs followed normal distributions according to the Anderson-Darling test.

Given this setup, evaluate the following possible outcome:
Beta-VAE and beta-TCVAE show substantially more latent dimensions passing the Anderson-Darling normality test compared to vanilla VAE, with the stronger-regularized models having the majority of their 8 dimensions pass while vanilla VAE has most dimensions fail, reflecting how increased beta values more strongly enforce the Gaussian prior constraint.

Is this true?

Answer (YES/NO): NO